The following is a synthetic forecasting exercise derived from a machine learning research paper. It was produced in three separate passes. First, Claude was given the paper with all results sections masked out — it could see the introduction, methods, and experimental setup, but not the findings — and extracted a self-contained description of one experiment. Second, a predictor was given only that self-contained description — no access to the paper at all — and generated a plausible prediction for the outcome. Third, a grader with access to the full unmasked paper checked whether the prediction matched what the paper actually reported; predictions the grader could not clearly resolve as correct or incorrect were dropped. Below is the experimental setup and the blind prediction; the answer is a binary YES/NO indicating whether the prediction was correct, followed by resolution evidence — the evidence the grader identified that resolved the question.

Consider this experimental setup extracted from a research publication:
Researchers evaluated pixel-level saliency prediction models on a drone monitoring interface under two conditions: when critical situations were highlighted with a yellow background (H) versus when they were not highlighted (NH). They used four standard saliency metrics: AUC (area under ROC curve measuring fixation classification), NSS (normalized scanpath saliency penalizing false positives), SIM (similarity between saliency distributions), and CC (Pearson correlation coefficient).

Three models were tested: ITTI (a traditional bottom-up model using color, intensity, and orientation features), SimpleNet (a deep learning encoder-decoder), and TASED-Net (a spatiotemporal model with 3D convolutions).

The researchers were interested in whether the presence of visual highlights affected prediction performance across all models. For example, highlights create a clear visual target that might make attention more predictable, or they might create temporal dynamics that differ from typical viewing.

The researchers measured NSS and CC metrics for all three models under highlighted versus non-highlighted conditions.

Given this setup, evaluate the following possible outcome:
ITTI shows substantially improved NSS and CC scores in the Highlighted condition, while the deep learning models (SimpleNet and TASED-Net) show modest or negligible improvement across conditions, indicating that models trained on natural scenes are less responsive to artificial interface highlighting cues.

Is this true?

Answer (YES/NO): NO